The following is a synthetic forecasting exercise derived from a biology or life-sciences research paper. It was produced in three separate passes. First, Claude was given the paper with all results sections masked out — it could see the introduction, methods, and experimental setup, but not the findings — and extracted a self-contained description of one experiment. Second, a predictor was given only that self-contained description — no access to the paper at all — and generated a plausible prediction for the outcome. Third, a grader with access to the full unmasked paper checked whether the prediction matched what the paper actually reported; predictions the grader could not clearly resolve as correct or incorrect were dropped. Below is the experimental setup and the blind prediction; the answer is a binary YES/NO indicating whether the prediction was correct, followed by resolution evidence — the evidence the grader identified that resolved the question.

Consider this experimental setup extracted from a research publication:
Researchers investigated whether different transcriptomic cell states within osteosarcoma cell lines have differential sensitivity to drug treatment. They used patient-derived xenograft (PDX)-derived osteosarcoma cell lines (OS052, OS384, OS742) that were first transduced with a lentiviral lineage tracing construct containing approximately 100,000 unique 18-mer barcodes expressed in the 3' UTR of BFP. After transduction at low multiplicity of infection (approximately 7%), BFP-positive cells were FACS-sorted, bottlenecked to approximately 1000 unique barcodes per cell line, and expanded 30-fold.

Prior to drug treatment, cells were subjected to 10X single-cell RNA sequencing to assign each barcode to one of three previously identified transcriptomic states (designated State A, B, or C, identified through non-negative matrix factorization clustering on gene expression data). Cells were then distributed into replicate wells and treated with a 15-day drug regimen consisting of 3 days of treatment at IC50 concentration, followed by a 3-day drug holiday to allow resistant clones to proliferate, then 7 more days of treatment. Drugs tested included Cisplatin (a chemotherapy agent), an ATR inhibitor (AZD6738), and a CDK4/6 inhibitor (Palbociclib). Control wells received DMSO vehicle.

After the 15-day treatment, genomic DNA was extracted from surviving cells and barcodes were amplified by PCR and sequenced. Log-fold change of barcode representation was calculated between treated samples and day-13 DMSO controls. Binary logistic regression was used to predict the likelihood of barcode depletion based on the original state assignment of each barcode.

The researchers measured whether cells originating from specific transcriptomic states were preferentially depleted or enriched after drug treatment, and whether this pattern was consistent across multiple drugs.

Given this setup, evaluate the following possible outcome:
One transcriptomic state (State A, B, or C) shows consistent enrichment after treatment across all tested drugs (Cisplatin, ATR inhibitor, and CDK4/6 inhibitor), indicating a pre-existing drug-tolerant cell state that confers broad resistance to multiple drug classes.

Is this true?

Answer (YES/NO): NO